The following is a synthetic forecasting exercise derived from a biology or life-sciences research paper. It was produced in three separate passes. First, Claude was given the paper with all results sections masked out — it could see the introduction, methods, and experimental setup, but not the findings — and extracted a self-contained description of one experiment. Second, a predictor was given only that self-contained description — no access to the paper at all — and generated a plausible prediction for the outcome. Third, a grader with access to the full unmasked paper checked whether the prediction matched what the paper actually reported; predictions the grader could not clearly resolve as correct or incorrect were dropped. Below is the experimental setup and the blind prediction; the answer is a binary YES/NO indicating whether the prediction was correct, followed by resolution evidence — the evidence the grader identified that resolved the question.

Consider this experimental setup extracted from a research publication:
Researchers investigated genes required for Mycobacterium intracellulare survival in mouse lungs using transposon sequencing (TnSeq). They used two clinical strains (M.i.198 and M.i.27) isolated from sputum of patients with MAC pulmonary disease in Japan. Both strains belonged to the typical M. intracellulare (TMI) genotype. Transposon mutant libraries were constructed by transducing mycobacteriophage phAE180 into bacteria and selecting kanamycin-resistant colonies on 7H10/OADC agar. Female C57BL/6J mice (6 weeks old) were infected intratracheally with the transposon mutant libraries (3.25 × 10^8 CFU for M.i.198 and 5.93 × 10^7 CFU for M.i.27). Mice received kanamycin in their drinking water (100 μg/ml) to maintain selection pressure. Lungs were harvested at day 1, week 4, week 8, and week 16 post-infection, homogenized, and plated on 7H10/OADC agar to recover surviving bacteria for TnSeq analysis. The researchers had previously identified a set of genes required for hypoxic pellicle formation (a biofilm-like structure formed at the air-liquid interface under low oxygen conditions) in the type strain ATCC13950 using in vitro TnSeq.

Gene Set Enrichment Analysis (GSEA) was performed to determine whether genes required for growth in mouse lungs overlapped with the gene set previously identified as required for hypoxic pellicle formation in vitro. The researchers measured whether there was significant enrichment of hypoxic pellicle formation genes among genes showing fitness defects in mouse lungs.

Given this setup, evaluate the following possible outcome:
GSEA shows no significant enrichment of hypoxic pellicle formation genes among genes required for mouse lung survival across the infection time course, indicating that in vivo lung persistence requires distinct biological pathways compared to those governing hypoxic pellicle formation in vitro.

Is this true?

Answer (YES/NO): NO